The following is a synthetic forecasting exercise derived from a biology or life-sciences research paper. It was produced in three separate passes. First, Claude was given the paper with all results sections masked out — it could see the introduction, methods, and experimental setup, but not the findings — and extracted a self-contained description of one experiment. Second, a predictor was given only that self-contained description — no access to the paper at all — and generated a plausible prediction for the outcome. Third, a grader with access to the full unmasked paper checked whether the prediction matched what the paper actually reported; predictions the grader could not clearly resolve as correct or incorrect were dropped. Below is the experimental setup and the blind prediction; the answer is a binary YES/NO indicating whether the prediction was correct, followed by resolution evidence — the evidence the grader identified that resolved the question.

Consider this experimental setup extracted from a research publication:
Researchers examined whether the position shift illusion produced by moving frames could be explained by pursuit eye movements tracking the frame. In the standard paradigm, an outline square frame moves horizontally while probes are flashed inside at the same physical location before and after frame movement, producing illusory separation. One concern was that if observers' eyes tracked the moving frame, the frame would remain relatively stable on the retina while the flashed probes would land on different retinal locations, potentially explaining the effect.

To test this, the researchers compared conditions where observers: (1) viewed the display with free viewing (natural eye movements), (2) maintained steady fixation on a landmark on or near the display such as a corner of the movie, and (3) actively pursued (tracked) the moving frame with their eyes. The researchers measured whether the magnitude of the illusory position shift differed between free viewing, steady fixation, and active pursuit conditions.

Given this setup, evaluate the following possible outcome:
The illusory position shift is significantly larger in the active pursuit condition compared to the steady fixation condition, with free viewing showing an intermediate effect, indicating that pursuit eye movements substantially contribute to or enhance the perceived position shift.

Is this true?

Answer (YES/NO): NO